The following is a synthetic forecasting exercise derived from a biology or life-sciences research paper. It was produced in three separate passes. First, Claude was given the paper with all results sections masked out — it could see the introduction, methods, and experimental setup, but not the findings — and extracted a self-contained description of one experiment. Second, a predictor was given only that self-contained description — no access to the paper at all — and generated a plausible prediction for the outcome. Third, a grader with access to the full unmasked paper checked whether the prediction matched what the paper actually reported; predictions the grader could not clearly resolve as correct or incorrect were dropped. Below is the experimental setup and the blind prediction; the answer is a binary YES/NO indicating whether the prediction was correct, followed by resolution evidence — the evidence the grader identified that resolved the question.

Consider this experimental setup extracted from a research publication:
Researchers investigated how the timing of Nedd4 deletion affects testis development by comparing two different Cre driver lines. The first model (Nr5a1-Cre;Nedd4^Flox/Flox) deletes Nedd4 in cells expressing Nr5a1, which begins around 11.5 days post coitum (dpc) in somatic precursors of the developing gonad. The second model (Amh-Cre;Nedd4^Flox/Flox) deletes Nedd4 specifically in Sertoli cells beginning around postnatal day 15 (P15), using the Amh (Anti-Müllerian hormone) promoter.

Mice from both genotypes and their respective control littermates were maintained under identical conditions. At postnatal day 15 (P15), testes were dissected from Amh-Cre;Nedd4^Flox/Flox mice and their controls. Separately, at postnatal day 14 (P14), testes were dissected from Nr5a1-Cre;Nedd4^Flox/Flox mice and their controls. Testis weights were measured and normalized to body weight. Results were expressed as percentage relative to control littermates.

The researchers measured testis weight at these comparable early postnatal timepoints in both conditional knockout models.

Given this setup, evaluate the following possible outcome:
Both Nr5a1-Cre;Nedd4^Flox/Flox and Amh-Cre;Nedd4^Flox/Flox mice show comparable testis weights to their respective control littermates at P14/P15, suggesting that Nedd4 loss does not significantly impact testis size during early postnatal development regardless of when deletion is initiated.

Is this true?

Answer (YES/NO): NO